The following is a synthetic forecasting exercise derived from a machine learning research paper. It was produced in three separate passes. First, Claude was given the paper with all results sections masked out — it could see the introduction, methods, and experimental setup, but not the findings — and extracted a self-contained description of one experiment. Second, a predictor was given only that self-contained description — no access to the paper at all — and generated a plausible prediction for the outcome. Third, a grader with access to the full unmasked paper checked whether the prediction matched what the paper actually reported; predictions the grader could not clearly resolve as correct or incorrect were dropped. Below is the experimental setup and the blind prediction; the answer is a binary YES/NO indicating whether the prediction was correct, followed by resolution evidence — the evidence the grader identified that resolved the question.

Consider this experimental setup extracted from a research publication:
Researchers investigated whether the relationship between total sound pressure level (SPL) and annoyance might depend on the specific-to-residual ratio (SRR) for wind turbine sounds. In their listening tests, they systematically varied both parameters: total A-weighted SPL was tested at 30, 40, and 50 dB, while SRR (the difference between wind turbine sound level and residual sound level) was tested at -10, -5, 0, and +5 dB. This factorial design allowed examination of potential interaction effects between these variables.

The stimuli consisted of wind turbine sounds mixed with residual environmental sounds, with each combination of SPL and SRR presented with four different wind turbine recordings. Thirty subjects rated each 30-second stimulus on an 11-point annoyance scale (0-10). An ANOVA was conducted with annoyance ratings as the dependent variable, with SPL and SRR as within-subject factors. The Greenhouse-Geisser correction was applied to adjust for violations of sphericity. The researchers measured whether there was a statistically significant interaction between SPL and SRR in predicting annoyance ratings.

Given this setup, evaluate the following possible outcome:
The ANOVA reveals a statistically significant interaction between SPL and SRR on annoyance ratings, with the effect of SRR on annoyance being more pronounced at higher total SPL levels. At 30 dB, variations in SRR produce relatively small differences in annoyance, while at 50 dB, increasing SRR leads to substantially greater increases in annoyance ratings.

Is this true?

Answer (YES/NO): NO